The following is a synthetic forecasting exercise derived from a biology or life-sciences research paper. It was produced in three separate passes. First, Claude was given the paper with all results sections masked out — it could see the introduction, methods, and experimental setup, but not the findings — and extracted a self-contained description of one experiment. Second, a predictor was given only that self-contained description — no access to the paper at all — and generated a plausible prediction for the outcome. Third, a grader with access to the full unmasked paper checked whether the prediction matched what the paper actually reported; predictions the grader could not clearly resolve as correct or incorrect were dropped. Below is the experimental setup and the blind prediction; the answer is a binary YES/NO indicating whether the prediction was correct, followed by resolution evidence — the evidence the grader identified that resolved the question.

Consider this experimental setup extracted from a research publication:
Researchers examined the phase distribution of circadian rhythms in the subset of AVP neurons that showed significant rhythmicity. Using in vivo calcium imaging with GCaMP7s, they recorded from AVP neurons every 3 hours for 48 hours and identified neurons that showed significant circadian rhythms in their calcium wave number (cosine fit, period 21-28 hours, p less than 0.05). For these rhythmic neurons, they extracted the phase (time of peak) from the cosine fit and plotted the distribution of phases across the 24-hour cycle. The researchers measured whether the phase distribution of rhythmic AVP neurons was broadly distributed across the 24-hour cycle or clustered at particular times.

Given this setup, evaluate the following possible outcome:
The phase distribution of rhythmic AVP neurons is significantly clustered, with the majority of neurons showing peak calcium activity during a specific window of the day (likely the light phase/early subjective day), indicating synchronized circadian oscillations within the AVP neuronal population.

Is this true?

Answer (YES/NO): NO